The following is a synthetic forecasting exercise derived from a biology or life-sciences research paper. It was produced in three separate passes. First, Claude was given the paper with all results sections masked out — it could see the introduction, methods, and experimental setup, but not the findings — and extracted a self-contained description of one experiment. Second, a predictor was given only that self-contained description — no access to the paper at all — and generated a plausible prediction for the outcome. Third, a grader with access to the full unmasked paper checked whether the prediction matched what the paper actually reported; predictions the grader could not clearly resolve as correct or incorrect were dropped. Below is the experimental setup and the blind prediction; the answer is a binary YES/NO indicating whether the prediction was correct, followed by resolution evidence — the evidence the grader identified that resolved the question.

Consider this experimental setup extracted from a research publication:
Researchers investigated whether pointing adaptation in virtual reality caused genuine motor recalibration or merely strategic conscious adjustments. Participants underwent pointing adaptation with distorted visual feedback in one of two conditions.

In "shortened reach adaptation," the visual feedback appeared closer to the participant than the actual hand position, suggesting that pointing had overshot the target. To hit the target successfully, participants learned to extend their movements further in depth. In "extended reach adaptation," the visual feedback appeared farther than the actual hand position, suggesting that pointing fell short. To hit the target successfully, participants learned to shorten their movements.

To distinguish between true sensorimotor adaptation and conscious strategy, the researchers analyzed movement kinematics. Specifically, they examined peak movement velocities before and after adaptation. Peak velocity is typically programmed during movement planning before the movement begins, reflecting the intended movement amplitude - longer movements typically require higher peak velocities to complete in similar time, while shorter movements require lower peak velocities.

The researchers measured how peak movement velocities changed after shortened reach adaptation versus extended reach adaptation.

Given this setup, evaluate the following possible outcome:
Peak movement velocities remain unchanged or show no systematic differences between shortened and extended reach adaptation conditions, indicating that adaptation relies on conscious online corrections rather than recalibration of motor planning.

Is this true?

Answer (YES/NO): NO